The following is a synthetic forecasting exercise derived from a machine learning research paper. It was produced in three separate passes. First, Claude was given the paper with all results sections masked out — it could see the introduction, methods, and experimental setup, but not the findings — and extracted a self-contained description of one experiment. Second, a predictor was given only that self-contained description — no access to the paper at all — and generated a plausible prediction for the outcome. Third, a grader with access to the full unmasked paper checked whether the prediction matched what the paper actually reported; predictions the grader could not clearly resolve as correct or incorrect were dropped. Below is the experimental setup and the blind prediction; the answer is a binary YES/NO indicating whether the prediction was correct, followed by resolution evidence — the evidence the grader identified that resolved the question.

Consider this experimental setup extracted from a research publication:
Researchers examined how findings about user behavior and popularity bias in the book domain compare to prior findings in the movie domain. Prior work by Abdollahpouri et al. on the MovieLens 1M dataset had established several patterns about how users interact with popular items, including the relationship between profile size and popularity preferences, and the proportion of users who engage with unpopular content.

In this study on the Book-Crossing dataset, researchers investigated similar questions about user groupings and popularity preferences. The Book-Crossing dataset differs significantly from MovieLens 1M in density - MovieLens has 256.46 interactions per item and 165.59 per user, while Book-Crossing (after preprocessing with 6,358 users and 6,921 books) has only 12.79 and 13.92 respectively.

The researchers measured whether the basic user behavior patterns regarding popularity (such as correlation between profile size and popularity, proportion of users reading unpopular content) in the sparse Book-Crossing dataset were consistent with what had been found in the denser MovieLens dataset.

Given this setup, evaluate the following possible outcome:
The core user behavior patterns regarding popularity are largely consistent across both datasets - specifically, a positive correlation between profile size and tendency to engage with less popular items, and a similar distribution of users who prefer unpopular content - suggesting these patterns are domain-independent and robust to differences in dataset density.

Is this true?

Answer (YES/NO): YES